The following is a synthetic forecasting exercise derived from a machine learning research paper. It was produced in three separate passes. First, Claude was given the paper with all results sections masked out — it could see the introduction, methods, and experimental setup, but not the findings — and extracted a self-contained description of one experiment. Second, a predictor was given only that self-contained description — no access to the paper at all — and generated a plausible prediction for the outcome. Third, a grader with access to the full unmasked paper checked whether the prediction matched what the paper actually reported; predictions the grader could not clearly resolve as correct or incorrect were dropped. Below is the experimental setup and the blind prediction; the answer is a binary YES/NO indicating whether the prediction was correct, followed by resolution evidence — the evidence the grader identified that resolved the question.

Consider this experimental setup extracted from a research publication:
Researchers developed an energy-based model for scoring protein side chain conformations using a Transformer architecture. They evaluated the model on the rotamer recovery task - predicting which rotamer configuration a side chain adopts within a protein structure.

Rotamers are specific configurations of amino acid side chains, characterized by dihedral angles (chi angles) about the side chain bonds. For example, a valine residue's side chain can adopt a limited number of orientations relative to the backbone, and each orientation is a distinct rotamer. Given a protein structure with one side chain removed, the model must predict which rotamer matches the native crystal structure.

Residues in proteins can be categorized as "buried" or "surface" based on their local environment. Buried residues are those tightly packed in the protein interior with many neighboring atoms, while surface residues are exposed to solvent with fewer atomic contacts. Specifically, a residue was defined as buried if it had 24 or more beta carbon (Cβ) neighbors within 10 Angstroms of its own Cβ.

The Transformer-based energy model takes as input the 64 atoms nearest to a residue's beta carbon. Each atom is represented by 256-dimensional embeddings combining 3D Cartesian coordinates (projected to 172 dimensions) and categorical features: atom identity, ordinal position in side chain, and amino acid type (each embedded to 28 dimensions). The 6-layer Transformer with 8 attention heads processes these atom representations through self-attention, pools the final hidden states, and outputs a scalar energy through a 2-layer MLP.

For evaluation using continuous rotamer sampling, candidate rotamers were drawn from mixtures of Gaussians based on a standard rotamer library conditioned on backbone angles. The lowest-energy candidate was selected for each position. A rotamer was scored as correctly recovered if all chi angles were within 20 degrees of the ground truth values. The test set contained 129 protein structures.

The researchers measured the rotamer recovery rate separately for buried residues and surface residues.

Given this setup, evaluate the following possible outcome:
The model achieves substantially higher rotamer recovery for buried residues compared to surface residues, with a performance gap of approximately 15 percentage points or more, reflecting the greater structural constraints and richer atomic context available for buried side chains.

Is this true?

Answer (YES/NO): YES